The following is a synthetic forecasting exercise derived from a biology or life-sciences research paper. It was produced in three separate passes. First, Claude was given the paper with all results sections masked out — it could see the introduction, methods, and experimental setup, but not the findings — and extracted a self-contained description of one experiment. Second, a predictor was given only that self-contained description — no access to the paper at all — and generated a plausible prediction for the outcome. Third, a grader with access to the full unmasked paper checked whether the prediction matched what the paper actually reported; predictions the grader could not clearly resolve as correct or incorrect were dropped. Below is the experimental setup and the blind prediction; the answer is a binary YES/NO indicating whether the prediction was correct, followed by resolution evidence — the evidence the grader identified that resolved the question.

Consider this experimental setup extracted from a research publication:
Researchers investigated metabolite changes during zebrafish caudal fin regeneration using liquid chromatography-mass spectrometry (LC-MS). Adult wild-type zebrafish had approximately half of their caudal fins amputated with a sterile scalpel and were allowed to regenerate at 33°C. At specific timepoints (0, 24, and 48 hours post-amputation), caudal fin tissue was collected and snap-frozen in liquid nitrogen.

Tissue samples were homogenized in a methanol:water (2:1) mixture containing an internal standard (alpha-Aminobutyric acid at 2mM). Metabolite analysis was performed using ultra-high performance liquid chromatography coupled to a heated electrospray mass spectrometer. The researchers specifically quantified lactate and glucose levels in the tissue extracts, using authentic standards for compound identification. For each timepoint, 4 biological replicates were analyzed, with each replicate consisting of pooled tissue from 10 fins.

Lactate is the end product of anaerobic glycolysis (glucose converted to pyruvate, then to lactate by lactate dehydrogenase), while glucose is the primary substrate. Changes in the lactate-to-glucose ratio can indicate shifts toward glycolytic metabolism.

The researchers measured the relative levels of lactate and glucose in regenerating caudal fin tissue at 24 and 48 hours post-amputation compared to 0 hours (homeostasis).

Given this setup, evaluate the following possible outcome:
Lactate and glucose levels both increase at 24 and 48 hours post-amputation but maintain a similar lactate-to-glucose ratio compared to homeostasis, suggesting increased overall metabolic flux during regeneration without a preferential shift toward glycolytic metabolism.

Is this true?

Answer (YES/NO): NO